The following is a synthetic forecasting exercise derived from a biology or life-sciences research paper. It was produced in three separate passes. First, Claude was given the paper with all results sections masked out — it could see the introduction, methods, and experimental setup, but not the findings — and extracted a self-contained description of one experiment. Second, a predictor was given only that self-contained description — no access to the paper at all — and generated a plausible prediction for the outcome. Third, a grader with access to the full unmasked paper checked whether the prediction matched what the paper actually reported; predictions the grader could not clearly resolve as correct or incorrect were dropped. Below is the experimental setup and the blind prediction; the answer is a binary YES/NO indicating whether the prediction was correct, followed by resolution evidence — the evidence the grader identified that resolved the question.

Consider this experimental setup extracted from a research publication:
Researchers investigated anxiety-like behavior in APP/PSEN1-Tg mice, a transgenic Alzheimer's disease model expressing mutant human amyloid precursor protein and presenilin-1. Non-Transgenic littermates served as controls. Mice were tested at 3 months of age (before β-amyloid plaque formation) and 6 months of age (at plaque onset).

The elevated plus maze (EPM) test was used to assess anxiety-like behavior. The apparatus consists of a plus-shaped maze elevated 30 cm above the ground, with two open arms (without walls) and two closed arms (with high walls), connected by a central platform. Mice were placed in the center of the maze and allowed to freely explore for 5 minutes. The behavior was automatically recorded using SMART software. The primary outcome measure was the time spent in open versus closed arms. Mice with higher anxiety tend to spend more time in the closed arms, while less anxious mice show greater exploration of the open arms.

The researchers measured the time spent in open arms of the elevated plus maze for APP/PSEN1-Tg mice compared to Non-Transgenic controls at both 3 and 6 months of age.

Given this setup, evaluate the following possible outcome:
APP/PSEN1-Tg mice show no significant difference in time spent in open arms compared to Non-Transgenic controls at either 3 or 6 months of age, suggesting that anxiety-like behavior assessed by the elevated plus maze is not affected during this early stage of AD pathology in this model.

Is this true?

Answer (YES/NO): NO